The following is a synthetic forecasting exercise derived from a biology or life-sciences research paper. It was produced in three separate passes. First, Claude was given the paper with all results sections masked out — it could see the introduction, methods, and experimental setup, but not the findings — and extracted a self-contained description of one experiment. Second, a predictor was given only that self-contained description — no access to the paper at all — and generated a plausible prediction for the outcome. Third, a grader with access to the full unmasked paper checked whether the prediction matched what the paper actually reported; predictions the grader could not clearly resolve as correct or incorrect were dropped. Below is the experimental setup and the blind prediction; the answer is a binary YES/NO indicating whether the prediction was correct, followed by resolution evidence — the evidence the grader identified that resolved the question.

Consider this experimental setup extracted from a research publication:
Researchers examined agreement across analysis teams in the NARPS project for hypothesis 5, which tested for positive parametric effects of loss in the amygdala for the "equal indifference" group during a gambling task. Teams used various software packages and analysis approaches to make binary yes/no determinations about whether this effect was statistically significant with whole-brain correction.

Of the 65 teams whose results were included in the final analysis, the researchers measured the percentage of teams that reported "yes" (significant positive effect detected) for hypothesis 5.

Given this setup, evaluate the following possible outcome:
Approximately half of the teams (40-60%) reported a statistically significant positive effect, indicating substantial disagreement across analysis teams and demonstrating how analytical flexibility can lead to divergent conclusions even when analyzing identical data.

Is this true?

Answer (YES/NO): NO